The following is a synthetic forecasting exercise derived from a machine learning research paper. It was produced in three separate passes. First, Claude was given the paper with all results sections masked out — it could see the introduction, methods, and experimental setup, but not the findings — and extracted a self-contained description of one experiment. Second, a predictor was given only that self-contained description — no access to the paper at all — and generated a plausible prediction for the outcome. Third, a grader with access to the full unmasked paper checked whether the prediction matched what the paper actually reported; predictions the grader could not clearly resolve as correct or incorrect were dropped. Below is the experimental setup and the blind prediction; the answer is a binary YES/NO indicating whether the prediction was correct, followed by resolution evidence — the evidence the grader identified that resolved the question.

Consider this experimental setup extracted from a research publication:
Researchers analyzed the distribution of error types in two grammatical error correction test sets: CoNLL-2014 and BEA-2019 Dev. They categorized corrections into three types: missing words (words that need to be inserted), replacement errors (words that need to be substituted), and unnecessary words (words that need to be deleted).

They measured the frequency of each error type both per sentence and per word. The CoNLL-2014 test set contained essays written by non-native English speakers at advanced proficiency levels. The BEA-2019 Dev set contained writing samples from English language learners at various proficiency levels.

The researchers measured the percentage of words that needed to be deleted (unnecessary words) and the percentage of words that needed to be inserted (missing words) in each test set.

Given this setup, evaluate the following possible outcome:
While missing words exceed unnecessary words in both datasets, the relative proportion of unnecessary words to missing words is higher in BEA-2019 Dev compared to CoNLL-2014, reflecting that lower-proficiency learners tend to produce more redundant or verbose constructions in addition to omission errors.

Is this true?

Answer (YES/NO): NO